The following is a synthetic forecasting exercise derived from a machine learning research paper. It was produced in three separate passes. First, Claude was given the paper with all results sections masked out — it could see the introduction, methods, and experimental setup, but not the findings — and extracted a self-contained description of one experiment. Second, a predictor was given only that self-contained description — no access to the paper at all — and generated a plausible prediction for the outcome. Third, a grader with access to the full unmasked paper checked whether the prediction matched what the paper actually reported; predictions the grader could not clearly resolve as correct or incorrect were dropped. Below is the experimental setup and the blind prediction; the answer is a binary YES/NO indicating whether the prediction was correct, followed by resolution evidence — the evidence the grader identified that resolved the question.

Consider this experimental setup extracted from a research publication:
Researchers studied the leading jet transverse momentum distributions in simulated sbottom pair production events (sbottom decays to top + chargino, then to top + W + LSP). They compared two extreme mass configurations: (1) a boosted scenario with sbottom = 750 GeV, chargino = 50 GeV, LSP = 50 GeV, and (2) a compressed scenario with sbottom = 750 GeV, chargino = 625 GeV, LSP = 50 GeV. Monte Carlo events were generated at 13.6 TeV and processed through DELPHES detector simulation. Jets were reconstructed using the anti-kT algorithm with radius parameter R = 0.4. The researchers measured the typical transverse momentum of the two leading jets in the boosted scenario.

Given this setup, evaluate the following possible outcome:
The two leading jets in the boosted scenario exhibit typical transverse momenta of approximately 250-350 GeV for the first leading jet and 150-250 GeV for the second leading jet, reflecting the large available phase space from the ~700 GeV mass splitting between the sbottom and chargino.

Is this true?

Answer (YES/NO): NO